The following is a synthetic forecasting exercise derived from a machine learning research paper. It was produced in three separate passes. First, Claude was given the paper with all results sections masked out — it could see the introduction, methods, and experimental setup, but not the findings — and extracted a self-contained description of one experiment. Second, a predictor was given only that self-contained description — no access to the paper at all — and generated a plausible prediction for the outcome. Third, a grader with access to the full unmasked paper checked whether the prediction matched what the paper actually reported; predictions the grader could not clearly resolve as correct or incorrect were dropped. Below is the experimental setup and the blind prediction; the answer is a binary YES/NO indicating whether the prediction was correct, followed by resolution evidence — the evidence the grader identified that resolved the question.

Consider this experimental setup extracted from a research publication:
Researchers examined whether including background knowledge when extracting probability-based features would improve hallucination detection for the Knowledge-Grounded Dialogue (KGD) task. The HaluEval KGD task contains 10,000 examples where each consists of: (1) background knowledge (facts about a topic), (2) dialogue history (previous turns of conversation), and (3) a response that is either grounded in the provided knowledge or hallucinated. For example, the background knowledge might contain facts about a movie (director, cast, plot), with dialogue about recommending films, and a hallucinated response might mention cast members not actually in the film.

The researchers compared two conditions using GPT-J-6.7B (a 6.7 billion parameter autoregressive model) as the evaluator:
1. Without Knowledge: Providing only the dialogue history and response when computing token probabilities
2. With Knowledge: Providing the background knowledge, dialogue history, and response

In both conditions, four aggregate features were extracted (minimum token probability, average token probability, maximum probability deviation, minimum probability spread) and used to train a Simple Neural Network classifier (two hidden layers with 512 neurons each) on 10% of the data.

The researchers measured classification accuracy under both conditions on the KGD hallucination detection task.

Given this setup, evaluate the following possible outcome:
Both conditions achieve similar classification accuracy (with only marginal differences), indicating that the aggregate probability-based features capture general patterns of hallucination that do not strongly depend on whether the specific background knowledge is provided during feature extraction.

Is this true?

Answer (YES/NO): YES